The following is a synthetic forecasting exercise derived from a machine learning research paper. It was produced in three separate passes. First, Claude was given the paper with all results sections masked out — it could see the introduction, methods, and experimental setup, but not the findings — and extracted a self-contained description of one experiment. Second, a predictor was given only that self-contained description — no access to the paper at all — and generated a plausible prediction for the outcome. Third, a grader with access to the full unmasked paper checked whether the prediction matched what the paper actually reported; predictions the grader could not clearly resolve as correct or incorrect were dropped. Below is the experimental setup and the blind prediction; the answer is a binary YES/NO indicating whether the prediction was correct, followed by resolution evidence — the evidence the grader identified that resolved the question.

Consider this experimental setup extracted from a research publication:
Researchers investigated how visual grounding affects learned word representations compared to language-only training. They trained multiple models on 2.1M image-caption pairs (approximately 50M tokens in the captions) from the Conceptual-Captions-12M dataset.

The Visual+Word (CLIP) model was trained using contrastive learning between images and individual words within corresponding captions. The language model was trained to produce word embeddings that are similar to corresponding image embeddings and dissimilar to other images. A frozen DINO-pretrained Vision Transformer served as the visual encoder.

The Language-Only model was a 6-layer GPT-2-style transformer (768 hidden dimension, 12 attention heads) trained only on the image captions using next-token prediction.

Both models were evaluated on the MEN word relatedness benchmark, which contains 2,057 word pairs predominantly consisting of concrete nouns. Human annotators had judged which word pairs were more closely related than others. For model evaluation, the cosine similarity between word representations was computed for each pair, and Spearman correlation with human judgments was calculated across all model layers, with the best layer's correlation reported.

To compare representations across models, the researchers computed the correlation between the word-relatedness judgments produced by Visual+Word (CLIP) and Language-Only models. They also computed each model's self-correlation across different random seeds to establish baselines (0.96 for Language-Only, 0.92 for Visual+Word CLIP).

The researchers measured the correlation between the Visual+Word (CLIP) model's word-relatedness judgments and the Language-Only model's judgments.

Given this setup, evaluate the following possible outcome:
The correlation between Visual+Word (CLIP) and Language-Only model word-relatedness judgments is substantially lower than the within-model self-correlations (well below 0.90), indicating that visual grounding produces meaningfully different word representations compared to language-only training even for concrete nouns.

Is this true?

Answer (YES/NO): YES